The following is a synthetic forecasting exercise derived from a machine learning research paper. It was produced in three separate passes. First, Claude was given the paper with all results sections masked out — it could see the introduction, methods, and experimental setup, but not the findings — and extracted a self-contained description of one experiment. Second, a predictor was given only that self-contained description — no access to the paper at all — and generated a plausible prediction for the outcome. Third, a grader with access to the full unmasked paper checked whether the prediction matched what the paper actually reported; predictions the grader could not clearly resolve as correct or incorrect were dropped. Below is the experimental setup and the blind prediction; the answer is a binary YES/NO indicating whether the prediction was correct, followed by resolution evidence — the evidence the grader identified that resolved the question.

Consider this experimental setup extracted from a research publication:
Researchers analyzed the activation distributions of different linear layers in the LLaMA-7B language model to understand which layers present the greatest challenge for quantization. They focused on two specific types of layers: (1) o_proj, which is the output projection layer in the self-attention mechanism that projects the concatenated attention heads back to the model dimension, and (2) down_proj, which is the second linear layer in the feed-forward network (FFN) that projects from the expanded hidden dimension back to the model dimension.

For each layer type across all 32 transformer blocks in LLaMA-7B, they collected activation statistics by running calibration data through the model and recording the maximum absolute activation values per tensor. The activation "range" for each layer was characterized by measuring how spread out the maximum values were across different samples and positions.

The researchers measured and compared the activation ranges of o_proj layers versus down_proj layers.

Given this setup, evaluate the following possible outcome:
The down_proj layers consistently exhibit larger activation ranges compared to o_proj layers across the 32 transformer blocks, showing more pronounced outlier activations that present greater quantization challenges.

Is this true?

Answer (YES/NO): YES